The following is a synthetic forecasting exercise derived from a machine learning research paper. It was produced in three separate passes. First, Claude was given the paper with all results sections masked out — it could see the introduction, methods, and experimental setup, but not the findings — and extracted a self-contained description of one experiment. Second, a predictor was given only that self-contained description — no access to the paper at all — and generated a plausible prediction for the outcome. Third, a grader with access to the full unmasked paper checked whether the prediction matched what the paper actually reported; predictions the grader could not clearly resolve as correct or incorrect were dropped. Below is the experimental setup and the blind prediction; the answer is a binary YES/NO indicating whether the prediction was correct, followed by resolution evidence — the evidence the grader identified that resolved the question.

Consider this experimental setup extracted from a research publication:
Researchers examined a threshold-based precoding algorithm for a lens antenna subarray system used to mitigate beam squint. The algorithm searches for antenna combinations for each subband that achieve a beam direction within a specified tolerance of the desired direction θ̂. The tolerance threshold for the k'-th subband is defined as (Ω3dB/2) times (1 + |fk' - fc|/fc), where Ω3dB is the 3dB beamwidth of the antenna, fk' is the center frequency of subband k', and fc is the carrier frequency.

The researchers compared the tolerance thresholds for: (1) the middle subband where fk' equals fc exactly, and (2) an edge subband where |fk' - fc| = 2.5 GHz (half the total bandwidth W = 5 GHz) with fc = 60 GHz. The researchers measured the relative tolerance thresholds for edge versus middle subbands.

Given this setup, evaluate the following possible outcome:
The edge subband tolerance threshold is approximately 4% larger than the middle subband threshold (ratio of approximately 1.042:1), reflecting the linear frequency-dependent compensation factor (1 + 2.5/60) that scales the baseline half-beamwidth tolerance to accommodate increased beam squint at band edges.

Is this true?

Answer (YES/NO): YES